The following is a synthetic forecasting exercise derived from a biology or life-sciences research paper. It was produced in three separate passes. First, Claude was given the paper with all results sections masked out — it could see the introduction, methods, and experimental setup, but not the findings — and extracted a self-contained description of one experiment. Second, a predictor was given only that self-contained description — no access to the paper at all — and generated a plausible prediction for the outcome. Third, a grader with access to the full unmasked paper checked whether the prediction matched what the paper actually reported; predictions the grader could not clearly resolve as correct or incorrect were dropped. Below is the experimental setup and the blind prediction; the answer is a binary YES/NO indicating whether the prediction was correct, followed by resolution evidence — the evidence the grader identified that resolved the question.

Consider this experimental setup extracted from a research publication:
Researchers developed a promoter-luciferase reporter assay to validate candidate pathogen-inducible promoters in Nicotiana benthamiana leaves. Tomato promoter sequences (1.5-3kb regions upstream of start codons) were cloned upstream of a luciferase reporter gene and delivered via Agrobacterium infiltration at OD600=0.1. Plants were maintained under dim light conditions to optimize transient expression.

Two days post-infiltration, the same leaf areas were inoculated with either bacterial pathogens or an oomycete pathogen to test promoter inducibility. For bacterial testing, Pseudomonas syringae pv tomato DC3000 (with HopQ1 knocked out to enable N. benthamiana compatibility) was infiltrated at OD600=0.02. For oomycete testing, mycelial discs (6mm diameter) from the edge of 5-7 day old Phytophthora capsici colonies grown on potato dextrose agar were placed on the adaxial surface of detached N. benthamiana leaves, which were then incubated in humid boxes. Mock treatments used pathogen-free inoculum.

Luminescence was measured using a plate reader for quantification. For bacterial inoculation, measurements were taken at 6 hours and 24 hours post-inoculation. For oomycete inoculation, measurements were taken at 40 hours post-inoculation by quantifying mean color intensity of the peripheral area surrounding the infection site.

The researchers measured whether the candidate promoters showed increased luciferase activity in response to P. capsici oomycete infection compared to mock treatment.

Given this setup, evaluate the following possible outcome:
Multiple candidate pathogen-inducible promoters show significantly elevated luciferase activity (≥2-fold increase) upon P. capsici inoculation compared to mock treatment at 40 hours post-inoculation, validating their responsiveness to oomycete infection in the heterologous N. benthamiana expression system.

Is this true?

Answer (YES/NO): YES